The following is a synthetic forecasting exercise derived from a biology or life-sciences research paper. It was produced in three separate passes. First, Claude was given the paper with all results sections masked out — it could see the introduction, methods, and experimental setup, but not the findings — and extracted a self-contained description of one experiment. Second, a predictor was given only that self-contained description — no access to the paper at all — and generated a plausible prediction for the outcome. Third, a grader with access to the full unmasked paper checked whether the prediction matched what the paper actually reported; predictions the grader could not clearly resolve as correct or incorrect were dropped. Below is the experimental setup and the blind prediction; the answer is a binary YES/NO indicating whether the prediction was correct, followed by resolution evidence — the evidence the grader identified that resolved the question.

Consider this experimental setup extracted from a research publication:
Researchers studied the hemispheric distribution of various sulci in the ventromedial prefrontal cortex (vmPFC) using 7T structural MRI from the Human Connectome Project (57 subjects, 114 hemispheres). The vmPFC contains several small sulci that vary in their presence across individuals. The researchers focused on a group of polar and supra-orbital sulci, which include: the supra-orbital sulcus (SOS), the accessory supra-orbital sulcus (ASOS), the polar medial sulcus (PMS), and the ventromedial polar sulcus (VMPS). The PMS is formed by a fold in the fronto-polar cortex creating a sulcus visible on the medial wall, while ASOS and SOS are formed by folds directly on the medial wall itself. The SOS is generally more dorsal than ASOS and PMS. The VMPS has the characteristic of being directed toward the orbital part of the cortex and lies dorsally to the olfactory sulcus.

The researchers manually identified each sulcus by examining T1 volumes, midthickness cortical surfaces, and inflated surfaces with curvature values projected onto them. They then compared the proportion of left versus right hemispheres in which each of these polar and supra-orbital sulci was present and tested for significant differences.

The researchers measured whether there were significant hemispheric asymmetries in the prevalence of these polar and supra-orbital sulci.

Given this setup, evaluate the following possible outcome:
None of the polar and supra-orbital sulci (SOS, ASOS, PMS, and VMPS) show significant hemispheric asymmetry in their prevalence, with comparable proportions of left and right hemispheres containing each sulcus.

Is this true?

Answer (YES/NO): YES